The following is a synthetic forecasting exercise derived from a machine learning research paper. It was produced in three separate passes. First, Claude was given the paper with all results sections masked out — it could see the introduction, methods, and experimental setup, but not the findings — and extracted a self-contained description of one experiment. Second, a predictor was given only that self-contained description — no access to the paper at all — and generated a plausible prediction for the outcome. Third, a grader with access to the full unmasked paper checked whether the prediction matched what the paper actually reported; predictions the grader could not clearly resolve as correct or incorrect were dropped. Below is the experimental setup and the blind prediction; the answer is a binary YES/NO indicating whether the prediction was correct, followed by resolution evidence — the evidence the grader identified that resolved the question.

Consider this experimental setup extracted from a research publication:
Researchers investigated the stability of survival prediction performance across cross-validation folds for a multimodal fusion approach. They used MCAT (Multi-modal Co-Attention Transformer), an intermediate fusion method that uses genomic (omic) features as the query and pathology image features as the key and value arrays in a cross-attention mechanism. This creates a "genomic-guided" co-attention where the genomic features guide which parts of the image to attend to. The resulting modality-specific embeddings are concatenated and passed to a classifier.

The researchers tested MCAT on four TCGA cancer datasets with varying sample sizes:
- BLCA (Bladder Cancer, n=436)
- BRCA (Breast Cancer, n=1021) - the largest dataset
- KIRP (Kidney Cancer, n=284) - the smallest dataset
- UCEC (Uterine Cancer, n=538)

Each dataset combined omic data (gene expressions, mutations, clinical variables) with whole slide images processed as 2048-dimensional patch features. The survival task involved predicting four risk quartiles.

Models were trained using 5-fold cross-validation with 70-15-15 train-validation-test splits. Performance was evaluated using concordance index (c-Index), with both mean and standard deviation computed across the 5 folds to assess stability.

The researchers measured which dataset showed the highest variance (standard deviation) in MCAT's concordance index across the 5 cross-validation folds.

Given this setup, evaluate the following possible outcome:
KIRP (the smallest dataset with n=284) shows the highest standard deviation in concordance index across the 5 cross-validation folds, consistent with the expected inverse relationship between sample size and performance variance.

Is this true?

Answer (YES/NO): YES